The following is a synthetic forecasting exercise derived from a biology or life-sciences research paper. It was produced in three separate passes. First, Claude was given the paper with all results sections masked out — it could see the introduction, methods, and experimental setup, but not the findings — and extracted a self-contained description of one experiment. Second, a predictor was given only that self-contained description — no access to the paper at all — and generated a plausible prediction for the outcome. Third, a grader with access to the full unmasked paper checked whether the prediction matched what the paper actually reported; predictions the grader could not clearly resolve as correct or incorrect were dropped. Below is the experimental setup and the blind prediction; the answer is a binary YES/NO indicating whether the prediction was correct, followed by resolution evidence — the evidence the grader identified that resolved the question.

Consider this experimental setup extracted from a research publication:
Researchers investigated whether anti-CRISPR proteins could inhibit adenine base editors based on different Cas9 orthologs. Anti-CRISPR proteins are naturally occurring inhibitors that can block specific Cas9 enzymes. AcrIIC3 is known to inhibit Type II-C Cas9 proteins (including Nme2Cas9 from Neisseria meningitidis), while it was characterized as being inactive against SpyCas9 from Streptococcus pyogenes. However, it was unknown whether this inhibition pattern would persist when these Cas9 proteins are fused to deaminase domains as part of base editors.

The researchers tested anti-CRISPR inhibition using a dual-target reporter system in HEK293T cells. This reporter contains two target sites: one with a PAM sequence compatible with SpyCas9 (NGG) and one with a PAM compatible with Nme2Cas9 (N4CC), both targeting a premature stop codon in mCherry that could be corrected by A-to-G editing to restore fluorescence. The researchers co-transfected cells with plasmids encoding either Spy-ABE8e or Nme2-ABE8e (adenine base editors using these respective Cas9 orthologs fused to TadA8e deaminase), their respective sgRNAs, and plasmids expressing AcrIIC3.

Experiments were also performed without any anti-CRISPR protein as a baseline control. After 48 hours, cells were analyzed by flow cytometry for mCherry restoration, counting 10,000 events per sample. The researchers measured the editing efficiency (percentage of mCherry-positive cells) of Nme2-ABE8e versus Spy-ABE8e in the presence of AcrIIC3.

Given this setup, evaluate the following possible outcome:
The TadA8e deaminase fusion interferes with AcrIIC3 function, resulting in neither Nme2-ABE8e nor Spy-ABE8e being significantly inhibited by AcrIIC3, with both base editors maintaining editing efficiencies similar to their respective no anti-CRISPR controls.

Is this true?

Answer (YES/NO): NO